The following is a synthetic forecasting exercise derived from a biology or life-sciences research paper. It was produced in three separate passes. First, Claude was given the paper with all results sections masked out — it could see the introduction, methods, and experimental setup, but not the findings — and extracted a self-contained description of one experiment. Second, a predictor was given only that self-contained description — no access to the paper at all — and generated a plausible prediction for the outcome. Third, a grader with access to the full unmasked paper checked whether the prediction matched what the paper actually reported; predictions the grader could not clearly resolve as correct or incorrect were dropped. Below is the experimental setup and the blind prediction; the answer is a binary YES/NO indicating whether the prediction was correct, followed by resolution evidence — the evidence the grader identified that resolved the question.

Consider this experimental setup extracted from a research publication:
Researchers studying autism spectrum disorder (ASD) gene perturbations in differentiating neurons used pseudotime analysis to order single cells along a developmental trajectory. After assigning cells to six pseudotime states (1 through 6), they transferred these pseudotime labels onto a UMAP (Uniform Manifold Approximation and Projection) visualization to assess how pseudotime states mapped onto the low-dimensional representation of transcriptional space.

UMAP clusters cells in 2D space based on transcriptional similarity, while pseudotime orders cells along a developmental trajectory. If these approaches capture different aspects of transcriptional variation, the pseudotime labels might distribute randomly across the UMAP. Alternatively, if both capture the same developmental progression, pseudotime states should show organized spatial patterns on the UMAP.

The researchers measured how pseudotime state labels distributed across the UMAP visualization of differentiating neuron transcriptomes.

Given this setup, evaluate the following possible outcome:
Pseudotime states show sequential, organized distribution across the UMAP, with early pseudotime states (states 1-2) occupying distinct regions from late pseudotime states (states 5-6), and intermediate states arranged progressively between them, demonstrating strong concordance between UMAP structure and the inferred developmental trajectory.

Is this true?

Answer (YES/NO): YES